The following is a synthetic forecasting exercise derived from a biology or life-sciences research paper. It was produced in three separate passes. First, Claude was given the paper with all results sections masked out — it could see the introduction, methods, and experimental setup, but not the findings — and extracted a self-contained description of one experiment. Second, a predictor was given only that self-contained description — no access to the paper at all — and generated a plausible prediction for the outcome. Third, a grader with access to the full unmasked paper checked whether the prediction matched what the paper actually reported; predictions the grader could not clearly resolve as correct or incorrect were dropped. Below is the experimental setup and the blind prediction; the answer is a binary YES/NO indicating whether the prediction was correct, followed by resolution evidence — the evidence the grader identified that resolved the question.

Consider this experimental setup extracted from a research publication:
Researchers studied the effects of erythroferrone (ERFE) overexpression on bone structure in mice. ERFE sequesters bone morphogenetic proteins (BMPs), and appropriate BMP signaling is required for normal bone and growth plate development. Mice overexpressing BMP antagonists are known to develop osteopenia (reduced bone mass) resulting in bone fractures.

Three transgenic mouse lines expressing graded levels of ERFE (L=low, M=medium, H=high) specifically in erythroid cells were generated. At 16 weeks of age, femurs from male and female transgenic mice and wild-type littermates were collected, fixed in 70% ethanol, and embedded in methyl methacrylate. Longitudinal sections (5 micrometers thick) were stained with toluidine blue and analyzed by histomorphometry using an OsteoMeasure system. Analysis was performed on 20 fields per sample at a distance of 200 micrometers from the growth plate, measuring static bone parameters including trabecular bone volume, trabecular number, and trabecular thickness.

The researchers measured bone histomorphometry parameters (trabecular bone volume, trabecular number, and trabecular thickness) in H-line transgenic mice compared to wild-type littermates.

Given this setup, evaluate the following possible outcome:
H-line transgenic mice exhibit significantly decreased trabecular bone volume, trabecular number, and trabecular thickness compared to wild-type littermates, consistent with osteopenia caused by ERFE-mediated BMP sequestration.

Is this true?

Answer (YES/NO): NO